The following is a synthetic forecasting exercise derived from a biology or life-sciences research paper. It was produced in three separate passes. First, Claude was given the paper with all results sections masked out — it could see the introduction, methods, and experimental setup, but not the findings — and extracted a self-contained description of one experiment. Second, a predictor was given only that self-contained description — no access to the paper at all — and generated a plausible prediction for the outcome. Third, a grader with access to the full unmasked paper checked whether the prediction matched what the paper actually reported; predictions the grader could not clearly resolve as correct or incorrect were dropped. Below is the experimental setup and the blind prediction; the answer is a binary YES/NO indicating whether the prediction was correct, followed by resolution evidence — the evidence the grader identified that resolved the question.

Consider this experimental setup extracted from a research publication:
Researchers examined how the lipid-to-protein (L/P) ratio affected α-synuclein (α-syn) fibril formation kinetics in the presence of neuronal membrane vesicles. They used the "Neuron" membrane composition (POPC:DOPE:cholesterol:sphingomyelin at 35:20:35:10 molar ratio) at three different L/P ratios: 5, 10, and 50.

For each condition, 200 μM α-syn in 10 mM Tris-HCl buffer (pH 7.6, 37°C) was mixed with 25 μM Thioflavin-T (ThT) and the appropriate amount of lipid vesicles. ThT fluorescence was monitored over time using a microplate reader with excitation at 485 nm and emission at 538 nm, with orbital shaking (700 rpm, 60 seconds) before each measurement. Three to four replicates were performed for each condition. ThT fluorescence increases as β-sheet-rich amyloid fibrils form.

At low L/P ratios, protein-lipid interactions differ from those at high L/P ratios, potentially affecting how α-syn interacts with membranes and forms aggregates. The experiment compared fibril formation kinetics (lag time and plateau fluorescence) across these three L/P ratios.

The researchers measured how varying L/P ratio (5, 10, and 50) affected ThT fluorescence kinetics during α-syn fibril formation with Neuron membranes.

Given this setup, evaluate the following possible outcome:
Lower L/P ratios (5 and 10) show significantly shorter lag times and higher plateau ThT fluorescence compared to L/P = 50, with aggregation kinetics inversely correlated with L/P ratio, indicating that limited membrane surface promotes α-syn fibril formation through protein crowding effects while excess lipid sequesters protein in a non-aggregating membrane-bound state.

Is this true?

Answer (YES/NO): NO